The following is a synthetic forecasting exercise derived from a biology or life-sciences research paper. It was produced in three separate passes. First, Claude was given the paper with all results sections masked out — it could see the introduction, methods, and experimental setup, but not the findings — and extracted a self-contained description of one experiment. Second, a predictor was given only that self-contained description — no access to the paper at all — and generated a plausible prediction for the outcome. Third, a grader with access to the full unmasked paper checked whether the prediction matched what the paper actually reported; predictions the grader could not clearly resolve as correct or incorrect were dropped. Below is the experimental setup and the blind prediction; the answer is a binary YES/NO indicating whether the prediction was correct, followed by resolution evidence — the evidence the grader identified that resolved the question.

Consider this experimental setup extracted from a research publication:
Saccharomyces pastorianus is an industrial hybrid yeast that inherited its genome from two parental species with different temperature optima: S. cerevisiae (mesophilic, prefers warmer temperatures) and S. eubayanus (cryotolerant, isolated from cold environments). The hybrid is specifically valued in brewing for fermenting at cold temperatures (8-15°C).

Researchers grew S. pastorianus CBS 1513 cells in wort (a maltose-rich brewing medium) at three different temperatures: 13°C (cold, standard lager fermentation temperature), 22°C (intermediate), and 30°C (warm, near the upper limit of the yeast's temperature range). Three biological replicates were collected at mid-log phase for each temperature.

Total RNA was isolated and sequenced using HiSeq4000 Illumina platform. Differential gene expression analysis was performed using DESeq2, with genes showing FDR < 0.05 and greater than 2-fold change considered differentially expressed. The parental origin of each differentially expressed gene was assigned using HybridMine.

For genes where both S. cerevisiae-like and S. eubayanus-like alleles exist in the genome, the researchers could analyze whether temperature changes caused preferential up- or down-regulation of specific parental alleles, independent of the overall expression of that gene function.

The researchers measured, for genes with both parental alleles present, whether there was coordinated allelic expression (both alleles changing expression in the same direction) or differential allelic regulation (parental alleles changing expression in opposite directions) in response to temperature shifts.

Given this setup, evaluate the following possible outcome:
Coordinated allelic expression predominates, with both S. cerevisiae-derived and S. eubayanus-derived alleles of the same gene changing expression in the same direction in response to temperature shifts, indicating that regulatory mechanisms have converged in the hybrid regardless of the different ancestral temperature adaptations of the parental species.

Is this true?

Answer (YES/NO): NO